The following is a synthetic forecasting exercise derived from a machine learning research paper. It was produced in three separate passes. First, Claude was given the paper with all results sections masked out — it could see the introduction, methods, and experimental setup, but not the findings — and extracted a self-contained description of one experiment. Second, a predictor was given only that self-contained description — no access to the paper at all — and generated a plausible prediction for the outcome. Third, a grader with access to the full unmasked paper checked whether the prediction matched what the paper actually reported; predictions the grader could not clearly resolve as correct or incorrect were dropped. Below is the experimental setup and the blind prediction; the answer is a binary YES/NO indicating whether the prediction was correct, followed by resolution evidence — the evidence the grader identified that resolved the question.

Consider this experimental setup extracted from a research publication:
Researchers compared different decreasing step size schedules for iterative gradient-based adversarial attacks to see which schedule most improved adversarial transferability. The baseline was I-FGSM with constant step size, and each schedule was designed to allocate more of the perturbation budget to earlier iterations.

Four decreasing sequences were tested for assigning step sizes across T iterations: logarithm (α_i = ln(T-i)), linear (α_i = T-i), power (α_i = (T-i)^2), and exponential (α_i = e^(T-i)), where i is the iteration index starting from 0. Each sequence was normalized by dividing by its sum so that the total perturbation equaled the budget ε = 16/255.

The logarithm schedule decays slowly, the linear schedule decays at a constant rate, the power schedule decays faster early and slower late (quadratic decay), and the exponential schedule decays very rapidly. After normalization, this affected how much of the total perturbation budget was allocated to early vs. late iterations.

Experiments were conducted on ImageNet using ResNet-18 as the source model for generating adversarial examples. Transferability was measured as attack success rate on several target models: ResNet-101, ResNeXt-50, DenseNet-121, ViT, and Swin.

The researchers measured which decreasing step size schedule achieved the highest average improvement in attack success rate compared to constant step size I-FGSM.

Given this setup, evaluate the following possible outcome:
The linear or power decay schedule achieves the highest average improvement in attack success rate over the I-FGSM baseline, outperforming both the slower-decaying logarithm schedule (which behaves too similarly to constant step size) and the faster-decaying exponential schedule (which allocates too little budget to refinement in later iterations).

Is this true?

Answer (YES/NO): YES